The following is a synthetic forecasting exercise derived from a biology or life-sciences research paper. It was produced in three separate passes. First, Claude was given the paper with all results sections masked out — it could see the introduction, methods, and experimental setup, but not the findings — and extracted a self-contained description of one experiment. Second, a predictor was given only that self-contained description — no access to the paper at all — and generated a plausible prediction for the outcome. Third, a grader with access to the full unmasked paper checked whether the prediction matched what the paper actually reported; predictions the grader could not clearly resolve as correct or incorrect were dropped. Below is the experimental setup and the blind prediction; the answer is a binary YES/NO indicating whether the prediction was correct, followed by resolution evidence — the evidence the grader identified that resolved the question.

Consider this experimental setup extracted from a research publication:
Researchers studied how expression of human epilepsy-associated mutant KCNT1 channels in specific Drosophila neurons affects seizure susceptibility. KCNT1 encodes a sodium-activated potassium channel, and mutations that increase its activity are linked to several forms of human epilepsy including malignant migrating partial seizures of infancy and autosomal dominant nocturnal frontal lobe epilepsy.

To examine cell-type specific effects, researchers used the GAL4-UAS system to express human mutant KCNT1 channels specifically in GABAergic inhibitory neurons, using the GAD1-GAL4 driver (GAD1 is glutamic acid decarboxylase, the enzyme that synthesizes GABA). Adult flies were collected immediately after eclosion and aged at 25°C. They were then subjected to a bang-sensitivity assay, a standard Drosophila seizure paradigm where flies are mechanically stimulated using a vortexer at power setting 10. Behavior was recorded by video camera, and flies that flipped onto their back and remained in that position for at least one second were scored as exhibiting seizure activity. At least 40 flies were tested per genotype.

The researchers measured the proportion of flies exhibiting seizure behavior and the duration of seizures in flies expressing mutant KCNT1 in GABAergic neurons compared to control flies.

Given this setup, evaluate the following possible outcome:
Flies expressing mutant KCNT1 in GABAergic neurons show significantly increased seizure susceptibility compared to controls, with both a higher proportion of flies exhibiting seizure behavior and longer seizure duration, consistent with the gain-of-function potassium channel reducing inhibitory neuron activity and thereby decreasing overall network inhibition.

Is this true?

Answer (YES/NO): YES